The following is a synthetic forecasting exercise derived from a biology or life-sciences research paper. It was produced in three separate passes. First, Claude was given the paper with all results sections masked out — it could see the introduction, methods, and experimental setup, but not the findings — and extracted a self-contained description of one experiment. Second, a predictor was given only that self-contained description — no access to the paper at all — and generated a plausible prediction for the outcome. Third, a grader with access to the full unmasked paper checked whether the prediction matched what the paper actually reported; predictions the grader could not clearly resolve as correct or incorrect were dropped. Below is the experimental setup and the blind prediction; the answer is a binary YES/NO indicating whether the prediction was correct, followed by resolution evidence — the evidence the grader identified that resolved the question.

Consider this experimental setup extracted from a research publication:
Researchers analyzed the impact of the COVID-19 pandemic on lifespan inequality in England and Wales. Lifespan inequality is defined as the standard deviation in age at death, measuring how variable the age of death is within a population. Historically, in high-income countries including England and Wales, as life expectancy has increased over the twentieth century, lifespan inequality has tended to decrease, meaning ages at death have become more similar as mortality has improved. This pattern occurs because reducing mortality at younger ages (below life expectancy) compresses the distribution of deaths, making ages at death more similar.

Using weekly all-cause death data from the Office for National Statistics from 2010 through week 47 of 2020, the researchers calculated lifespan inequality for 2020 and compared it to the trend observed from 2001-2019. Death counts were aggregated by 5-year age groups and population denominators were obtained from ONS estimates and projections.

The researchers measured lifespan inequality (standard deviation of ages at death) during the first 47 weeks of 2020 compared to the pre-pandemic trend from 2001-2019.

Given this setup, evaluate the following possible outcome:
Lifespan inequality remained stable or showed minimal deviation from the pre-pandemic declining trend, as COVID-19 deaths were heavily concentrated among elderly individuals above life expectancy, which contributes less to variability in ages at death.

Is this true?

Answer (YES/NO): NO